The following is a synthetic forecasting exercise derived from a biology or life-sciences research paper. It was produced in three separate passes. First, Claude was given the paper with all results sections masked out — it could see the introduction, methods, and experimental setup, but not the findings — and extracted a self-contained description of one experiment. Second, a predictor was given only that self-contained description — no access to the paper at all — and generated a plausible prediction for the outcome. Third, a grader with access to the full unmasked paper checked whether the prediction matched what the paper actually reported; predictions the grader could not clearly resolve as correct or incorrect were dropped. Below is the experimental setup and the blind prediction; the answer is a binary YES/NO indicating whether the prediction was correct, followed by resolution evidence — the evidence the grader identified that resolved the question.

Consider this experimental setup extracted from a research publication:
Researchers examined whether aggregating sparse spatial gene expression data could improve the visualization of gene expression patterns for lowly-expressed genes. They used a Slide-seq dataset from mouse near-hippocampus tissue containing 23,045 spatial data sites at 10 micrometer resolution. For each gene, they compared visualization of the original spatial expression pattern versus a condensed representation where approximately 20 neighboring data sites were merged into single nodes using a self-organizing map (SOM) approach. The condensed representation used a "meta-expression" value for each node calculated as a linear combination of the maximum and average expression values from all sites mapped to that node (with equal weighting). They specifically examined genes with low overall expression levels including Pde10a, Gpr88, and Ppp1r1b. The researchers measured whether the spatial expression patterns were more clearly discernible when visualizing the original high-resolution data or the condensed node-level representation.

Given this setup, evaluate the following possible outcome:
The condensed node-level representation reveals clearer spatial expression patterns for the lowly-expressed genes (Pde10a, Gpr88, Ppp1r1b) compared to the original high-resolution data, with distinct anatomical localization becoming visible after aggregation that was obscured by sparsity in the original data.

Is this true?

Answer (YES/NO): YES